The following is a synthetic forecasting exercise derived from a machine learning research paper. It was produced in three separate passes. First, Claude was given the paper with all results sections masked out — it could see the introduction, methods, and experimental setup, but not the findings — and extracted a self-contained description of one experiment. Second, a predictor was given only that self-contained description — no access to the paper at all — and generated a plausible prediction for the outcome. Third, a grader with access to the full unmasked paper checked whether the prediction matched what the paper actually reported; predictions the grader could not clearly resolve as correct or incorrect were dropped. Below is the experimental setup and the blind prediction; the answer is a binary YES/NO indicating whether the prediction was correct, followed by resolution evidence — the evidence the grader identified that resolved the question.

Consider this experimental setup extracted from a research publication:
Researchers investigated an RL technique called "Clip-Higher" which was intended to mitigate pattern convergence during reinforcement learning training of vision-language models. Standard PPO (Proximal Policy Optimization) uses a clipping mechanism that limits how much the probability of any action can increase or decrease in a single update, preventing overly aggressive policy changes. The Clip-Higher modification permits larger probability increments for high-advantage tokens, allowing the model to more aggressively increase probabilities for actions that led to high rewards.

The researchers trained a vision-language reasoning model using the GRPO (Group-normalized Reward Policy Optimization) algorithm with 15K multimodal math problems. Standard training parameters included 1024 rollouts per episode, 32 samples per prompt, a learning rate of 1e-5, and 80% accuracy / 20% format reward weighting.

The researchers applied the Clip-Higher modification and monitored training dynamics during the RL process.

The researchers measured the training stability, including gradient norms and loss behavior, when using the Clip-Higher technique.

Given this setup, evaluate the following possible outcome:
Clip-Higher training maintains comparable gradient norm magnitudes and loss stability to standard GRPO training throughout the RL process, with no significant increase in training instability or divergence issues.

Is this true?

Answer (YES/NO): NO